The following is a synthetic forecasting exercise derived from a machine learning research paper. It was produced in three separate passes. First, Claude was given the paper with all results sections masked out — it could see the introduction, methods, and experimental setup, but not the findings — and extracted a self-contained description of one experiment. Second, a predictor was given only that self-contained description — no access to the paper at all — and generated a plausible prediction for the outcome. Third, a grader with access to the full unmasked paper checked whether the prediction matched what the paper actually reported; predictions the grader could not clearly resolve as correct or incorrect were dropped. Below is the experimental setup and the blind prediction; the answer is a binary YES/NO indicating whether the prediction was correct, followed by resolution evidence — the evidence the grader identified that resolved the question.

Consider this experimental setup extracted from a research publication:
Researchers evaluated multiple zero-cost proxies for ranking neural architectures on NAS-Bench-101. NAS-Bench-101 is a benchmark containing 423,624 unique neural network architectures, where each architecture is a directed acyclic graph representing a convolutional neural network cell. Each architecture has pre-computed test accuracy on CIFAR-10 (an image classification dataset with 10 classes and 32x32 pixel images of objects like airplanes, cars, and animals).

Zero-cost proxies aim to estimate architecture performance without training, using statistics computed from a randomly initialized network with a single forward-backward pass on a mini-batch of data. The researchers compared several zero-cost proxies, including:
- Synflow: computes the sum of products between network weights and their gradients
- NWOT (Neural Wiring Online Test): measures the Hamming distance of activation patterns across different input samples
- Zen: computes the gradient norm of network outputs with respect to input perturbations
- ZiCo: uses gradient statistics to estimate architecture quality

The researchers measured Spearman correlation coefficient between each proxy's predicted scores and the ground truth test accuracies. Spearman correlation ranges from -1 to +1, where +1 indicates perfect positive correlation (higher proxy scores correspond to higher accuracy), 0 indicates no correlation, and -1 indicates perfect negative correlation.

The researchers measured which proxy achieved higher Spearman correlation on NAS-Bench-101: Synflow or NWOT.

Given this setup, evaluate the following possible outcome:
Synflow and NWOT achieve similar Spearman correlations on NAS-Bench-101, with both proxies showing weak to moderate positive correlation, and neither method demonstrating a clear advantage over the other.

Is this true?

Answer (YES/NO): YES